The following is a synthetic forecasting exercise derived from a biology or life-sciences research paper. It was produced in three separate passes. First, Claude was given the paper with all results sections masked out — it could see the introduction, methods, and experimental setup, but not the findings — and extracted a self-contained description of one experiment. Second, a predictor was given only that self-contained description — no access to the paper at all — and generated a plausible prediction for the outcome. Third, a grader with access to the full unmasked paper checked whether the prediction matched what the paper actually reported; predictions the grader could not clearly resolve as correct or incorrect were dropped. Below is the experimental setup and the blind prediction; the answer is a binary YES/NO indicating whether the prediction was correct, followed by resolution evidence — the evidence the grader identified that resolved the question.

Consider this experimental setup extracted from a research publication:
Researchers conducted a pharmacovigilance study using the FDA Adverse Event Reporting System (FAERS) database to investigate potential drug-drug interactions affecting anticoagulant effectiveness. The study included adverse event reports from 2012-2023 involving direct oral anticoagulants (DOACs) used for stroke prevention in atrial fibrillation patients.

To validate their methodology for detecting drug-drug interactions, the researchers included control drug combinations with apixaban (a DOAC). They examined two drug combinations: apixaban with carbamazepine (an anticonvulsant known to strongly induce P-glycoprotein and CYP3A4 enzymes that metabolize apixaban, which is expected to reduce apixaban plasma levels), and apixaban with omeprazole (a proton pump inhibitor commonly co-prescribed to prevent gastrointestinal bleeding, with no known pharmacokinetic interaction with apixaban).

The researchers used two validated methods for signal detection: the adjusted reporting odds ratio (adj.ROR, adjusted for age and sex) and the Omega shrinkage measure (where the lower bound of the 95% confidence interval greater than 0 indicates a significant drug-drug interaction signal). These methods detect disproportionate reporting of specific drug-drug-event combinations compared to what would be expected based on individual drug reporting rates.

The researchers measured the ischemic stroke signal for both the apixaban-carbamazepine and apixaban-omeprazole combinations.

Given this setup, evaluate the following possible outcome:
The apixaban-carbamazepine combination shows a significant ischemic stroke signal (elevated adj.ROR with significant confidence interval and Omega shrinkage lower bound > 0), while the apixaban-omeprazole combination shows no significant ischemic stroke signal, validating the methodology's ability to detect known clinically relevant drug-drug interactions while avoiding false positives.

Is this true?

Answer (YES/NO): YES